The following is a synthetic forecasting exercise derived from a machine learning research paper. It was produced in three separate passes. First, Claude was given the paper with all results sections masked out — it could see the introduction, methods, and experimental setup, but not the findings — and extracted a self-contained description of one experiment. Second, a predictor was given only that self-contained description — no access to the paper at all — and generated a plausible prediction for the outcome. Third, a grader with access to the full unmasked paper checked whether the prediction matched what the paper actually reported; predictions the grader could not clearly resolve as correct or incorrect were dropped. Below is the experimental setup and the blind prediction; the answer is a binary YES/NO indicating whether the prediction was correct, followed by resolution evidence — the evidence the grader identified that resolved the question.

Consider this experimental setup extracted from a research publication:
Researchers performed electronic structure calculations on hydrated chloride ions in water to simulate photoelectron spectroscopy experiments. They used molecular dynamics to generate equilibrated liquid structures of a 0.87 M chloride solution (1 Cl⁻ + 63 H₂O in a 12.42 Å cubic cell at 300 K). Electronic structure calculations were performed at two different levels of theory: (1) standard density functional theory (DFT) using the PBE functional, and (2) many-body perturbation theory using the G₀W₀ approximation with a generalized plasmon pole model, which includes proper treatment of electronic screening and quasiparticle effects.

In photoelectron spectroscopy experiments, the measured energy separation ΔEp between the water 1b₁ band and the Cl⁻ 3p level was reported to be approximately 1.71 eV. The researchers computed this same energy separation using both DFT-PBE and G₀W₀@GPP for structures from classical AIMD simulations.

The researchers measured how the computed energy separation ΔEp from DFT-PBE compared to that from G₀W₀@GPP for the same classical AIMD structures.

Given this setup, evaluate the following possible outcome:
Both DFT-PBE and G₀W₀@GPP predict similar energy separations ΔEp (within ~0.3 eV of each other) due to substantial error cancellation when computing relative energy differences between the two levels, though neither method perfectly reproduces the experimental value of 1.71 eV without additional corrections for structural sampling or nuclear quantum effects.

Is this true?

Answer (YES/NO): NO